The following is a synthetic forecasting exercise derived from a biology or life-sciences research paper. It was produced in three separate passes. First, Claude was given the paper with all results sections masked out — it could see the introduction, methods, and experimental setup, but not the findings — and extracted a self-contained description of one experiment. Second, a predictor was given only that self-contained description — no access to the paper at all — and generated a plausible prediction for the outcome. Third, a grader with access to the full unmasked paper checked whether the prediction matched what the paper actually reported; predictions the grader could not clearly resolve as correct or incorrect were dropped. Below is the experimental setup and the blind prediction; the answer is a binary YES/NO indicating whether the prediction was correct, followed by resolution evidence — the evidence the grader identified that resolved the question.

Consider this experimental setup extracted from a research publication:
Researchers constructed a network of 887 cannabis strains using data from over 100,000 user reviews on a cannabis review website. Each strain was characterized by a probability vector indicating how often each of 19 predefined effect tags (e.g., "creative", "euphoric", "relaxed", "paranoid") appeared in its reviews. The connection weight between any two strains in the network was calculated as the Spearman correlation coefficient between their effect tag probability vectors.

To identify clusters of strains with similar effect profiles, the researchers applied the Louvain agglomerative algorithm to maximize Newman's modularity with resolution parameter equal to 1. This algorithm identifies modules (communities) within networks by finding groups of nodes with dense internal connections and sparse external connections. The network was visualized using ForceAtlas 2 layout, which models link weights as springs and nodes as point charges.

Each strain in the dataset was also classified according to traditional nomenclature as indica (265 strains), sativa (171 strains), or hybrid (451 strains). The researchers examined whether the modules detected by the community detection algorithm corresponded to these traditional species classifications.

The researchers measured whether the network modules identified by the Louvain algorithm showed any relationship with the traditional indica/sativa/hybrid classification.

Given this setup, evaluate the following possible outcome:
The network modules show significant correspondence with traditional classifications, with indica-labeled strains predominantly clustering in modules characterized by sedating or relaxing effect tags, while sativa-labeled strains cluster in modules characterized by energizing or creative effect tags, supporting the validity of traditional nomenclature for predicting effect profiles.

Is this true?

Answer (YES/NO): NO